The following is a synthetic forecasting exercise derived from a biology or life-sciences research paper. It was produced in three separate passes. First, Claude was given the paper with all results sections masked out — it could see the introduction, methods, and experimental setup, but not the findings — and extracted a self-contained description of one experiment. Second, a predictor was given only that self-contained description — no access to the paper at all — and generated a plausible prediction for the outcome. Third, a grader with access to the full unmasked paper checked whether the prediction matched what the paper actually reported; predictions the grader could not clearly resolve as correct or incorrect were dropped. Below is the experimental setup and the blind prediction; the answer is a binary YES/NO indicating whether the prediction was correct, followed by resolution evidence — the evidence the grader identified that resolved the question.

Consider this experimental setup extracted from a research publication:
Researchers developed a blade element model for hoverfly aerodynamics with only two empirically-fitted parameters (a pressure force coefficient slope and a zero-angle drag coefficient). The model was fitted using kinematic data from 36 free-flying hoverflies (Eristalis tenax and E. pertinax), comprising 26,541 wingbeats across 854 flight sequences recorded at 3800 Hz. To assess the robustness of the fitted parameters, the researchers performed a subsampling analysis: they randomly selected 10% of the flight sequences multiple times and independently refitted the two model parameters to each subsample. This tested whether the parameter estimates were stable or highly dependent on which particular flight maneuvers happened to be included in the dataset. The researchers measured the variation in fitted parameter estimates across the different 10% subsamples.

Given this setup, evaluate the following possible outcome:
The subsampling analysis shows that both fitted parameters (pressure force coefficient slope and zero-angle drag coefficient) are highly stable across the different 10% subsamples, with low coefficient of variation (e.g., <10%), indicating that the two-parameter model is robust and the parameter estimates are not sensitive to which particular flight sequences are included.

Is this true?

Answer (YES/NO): NO